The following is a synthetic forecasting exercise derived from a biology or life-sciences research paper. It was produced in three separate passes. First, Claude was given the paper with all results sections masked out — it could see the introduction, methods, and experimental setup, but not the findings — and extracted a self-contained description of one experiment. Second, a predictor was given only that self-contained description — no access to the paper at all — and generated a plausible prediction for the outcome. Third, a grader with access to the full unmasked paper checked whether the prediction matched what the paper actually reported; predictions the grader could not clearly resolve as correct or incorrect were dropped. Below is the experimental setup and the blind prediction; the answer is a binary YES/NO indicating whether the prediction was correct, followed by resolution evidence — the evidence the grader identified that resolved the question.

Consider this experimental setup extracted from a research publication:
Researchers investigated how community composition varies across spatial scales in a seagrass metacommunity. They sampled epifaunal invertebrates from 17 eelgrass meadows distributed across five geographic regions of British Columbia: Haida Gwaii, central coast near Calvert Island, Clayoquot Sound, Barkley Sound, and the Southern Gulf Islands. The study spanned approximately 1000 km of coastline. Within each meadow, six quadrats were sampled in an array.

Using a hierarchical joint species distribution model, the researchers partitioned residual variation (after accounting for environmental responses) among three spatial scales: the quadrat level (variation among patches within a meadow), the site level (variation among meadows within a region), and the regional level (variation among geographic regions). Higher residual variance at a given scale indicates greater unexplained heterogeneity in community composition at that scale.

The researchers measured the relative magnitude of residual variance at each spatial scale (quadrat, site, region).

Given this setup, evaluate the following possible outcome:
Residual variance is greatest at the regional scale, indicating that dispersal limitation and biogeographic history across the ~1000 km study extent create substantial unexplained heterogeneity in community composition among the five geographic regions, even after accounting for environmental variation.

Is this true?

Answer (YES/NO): NO